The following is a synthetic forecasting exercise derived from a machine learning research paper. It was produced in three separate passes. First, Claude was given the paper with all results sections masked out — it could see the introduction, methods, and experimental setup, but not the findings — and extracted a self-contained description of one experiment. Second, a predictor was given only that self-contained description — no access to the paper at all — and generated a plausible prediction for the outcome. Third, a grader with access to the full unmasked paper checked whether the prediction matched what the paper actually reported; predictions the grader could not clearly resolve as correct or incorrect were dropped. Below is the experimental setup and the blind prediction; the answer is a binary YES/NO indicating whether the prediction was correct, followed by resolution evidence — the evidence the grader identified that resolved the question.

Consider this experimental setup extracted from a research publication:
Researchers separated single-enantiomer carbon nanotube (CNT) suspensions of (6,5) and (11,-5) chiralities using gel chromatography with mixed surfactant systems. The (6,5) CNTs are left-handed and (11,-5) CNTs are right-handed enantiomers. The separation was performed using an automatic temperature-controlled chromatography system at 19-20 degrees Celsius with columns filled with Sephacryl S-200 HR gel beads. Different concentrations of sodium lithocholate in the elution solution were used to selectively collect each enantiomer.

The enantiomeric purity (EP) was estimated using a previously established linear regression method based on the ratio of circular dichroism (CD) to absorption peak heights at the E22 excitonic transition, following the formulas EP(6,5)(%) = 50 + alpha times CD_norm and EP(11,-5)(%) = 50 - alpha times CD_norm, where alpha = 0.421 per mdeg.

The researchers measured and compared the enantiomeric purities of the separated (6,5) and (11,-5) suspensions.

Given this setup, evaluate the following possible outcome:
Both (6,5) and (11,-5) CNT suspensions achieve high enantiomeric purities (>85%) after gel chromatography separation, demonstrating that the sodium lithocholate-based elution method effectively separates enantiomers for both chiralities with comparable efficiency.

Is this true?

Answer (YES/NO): YES